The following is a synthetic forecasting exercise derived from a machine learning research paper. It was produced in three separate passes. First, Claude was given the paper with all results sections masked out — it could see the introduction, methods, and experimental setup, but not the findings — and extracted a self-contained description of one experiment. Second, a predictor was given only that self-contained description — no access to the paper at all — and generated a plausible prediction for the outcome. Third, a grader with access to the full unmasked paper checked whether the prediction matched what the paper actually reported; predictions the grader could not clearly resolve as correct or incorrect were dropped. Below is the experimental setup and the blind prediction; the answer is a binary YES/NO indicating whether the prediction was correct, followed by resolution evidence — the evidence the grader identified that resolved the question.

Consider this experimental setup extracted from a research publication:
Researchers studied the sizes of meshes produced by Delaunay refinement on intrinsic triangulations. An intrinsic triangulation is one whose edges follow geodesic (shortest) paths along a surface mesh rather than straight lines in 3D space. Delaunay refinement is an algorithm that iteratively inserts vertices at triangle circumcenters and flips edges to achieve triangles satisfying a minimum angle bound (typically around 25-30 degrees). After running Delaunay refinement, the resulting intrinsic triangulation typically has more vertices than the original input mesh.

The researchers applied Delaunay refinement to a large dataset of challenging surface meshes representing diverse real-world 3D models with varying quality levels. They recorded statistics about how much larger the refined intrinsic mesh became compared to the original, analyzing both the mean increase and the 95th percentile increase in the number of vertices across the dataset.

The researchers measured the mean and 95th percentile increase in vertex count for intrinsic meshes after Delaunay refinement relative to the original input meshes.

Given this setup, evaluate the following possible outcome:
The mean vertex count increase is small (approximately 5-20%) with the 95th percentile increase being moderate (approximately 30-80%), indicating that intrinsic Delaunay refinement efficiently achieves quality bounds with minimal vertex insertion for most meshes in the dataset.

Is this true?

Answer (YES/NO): NO